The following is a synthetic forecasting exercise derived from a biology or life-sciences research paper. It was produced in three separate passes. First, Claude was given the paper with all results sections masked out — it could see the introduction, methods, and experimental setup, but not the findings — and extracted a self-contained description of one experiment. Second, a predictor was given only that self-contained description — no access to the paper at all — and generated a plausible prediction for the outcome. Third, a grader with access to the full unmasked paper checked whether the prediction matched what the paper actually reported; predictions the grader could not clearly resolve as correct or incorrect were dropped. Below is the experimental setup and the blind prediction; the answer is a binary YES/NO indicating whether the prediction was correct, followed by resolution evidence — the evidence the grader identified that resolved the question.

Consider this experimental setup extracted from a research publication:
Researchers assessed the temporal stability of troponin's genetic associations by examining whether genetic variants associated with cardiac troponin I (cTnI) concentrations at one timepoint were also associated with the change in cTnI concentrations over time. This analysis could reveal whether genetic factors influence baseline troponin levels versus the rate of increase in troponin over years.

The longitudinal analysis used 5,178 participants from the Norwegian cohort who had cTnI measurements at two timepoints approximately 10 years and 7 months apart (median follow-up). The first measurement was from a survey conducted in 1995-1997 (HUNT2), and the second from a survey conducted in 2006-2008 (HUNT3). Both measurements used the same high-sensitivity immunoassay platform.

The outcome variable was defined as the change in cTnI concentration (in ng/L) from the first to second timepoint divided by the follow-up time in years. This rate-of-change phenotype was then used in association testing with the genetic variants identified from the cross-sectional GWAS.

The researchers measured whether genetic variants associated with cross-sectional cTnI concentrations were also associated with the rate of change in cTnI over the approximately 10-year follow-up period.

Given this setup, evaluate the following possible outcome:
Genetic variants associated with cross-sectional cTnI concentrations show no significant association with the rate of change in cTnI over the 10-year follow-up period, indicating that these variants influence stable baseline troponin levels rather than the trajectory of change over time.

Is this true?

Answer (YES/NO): YES